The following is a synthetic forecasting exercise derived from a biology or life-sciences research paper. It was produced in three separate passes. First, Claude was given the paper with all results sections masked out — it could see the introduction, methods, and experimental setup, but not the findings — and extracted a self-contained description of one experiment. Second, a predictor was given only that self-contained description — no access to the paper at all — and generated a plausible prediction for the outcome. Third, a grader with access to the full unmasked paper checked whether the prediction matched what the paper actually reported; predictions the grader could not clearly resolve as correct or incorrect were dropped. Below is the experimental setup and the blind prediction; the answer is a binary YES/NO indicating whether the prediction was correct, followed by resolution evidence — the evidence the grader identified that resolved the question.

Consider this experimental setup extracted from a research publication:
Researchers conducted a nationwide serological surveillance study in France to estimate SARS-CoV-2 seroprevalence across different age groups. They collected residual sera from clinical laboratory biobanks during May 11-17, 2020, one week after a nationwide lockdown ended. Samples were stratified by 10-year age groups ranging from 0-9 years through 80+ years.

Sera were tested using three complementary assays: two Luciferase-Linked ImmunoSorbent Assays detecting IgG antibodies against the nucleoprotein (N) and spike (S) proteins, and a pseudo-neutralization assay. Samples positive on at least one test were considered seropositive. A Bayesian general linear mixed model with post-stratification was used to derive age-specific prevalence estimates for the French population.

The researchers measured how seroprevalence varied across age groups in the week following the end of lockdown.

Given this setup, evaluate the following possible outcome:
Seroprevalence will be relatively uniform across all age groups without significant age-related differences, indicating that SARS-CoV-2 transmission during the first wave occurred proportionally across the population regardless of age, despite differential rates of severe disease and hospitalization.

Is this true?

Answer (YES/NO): NO